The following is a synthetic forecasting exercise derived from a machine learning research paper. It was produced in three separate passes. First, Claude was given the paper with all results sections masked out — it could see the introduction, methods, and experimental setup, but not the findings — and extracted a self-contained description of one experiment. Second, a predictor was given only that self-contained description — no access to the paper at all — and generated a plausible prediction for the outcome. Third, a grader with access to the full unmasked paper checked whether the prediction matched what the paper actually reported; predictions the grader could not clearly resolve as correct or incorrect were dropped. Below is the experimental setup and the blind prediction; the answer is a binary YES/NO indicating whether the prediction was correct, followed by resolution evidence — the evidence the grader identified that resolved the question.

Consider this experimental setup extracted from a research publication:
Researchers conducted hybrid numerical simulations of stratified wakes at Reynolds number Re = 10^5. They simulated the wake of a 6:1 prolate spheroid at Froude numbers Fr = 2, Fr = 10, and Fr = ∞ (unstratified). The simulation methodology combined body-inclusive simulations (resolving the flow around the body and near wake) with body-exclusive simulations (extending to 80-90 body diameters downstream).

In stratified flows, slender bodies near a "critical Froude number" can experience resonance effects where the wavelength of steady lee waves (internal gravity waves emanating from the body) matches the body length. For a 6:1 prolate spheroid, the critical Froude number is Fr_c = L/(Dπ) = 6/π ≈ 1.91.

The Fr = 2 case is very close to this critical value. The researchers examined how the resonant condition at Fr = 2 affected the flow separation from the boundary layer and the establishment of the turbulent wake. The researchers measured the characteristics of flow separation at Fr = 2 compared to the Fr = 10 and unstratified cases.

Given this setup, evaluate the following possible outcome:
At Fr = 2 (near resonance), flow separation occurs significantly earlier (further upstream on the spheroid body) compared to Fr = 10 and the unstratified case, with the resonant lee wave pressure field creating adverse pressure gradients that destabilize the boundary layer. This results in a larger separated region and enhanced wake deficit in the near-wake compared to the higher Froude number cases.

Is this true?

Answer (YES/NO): NO